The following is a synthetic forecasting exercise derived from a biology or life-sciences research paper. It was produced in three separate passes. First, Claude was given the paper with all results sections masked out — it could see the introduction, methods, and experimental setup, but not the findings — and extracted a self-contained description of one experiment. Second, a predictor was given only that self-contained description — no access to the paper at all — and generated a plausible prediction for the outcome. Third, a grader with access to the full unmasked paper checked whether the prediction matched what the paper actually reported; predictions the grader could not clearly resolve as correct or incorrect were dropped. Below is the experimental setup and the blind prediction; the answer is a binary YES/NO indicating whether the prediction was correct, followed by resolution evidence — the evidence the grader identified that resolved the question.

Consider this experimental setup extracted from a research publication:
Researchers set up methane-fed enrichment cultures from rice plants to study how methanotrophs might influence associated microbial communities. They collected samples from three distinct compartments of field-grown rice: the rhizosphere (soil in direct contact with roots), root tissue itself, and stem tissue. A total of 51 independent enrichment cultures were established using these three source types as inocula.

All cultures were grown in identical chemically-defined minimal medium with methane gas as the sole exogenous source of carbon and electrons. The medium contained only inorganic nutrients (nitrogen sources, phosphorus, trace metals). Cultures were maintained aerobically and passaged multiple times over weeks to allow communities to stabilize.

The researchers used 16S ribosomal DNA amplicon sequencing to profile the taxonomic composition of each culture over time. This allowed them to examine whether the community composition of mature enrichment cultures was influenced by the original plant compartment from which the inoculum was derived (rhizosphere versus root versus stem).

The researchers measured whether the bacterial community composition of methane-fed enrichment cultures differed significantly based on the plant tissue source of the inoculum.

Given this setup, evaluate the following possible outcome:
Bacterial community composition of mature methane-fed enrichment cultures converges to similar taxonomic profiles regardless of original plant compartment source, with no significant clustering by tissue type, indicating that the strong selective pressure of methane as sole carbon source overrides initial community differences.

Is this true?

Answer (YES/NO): NO